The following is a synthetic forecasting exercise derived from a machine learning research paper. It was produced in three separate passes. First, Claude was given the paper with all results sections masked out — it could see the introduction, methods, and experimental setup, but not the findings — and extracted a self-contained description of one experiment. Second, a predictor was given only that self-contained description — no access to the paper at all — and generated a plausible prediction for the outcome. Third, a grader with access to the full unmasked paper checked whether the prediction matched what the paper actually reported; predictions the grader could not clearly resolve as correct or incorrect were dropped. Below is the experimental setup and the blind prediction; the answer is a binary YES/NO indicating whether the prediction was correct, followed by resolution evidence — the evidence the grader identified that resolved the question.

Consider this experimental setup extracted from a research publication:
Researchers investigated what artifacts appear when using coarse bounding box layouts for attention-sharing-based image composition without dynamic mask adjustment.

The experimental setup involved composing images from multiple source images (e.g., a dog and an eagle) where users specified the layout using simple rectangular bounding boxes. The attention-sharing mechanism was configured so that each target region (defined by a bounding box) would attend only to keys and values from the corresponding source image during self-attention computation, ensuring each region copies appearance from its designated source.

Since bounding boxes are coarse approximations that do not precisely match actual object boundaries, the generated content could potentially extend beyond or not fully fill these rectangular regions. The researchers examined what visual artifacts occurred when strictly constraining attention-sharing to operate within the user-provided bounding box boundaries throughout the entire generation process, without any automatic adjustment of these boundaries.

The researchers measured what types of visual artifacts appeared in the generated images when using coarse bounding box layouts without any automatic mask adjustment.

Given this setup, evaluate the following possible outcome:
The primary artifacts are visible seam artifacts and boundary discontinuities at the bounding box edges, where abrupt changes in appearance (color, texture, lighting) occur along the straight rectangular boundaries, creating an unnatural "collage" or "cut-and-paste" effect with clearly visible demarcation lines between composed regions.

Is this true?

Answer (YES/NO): NO